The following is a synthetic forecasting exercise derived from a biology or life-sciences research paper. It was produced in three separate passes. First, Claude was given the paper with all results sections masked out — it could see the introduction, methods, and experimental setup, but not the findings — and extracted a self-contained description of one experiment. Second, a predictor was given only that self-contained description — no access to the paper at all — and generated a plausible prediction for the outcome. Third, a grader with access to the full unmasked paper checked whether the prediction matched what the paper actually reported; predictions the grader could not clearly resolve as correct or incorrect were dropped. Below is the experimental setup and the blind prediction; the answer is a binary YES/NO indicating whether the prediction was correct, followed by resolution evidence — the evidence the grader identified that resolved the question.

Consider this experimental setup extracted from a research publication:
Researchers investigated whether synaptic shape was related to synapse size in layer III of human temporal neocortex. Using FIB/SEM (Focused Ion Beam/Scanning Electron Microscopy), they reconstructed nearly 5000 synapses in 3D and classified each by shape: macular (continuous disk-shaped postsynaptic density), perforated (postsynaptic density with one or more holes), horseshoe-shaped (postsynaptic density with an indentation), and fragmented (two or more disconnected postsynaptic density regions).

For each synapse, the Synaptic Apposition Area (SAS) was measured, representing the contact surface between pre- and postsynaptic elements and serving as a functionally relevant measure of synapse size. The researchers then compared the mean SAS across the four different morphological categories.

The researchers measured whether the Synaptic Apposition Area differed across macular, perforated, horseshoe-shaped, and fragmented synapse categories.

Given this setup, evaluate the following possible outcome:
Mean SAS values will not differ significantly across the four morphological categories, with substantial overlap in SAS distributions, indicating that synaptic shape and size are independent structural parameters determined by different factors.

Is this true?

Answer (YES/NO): NO